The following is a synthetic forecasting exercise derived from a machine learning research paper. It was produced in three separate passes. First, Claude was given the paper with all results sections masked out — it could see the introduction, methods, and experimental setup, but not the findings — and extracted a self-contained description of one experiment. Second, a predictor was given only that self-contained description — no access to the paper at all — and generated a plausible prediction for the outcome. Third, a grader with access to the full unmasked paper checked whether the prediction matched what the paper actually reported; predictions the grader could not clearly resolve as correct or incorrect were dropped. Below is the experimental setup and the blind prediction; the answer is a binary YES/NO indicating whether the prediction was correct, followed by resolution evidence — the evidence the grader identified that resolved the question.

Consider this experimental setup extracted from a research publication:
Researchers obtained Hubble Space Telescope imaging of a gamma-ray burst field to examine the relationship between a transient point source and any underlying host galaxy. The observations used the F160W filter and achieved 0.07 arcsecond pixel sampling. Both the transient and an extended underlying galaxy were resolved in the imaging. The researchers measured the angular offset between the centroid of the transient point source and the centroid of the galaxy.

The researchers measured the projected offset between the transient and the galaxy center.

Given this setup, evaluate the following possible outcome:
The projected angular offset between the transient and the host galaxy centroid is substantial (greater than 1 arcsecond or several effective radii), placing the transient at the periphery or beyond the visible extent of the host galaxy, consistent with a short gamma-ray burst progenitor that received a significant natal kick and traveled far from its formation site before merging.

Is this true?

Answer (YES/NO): NO